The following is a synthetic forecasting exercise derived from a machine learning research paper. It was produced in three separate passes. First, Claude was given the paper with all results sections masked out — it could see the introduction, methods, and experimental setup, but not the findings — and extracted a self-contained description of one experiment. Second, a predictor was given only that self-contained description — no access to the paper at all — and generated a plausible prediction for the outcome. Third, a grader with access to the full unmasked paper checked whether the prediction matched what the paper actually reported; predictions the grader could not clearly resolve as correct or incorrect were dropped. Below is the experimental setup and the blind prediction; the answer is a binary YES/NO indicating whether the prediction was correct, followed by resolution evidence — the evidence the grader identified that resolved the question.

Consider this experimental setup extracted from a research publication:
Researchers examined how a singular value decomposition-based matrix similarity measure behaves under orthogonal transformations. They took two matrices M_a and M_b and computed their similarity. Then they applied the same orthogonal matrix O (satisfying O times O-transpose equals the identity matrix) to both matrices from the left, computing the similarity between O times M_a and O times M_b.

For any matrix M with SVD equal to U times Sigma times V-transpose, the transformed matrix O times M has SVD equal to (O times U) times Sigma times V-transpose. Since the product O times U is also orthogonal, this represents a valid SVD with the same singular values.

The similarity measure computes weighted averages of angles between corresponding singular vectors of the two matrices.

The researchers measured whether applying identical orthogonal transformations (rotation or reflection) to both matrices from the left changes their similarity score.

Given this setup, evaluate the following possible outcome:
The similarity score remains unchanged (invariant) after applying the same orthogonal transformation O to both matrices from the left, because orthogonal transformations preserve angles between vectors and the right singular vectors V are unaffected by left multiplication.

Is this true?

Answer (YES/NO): YES